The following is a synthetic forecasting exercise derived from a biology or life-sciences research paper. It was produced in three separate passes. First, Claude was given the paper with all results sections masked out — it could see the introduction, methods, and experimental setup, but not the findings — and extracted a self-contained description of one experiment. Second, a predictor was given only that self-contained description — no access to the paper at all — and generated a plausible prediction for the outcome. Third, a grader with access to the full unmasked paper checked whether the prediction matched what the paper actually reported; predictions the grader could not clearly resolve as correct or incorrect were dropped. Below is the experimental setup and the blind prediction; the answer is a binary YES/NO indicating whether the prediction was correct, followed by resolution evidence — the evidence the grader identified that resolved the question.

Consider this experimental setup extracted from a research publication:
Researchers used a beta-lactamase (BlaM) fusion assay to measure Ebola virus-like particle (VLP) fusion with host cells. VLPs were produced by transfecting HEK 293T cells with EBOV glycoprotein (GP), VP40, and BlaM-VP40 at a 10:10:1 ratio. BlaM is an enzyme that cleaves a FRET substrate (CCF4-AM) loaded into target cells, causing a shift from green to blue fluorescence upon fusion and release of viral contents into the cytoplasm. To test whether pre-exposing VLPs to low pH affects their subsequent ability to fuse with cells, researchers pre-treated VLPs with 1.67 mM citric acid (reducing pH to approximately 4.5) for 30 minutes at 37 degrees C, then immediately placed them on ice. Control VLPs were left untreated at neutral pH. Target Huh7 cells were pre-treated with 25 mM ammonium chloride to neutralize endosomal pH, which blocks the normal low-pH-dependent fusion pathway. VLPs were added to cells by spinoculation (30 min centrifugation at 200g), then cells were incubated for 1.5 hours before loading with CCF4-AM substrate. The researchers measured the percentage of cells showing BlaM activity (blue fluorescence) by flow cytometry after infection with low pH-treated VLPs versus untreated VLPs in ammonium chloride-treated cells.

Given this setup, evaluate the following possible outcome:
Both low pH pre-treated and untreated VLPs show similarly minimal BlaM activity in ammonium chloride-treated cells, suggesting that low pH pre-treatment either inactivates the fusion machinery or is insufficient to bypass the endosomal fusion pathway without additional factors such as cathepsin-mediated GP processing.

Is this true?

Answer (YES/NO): YES